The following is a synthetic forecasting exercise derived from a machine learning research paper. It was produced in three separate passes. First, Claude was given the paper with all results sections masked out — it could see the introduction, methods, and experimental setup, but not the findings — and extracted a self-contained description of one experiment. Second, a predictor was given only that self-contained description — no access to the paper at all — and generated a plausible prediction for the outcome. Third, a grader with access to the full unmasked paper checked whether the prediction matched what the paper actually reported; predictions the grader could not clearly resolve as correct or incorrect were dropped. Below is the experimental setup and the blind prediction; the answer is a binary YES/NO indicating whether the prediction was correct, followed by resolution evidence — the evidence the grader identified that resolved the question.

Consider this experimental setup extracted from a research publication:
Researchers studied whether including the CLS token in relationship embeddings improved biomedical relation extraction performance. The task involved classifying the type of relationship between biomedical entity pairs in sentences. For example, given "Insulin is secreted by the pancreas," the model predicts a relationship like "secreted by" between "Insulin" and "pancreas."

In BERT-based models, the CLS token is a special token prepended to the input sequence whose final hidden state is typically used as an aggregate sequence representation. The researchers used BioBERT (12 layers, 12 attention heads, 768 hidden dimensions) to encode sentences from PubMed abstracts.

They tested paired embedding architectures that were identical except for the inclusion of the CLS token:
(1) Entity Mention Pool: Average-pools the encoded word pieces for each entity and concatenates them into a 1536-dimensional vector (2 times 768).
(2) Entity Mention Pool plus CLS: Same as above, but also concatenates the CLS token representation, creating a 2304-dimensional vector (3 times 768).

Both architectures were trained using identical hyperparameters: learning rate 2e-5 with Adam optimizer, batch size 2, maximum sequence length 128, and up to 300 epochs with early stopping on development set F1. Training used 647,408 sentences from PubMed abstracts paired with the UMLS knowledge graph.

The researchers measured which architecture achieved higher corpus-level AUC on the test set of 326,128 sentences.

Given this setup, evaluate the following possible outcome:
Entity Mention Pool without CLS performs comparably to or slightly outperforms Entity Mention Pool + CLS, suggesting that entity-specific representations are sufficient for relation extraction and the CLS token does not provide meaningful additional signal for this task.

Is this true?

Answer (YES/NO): NO